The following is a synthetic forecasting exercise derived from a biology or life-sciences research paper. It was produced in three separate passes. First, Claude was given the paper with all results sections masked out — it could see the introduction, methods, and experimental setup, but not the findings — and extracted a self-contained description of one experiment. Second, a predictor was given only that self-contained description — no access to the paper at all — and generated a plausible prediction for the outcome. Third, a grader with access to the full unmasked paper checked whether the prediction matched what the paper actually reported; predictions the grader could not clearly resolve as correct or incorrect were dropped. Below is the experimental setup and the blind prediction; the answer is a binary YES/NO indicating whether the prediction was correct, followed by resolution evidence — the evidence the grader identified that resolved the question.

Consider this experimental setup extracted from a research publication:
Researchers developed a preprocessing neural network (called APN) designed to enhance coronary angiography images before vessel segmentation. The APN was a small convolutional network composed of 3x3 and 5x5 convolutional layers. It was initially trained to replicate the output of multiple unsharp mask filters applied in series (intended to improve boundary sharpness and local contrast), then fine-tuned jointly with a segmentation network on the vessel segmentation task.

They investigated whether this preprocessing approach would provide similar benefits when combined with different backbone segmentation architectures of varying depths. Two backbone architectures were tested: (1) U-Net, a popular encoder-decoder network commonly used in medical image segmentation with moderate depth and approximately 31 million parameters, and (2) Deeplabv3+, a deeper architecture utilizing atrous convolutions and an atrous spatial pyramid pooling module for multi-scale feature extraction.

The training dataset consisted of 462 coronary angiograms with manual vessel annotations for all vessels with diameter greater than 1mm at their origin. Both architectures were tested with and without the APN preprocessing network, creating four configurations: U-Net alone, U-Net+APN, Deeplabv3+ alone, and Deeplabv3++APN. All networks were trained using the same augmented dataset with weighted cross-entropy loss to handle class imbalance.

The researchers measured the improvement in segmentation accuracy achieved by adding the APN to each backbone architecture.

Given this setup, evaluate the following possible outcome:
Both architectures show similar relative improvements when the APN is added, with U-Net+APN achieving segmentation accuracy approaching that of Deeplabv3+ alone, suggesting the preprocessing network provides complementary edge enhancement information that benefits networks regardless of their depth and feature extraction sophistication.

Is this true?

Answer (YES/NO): NO